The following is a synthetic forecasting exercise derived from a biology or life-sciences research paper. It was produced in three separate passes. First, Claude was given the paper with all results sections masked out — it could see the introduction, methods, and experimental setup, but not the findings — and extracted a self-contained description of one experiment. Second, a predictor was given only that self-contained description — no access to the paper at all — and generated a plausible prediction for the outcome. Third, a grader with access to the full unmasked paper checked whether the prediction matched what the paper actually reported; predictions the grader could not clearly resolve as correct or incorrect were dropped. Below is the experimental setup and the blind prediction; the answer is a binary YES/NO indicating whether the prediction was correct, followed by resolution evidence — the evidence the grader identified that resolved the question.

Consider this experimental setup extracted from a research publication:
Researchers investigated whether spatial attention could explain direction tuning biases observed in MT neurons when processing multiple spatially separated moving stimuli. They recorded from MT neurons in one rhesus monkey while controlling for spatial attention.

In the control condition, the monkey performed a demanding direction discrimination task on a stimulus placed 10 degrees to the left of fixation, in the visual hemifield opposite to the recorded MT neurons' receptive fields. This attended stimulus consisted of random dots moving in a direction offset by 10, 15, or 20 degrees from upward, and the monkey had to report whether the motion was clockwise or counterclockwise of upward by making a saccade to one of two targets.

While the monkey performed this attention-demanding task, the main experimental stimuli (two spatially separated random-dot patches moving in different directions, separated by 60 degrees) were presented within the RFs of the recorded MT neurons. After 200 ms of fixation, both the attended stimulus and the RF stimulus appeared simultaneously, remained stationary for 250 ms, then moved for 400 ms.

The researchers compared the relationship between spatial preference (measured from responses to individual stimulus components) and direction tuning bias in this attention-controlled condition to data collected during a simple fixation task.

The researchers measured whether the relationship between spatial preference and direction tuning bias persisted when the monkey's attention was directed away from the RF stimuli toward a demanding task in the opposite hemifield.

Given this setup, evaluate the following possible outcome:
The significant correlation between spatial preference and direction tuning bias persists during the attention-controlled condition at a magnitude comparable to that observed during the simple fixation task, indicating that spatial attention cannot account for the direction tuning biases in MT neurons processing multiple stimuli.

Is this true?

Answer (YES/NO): YES